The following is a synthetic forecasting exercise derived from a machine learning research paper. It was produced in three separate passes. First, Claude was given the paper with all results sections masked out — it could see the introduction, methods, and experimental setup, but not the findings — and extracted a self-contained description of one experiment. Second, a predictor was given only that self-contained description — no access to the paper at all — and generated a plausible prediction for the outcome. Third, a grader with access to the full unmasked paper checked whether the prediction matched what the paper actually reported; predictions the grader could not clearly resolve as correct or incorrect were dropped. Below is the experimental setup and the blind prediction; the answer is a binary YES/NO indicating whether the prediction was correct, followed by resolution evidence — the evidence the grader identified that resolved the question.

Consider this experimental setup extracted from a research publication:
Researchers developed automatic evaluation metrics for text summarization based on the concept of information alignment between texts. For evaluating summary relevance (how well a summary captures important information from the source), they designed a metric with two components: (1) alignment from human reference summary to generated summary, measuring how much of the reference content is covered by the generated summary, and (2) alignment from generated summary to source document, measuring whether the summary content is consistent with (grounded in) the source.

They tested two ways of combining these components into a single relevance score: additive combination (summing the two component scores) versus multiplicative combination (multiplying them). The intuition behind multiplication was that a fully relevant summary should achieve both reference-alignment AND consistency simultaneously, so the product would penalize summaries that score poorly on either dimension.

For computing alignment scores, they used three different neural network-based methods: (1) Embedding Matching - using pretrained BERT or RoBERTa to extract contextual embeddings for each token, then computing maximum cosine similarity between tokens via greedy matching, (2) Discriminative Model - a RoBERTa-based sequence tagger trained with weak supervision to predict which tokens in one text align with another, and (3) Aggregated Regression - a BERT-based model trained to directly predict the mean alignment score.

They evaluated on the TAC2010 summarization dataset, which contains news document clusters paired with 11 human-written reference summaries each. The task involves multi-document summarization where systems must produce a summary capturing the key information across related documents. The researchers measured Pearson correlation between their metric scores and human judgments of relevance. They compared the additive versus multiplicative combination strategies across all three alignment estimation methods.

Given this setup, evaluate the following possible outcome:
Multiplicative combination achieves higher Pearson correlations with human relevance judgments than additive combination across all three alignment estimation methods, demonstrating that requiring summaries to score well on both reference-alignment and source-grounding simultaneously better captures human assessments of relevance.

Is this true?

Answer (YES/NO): YES